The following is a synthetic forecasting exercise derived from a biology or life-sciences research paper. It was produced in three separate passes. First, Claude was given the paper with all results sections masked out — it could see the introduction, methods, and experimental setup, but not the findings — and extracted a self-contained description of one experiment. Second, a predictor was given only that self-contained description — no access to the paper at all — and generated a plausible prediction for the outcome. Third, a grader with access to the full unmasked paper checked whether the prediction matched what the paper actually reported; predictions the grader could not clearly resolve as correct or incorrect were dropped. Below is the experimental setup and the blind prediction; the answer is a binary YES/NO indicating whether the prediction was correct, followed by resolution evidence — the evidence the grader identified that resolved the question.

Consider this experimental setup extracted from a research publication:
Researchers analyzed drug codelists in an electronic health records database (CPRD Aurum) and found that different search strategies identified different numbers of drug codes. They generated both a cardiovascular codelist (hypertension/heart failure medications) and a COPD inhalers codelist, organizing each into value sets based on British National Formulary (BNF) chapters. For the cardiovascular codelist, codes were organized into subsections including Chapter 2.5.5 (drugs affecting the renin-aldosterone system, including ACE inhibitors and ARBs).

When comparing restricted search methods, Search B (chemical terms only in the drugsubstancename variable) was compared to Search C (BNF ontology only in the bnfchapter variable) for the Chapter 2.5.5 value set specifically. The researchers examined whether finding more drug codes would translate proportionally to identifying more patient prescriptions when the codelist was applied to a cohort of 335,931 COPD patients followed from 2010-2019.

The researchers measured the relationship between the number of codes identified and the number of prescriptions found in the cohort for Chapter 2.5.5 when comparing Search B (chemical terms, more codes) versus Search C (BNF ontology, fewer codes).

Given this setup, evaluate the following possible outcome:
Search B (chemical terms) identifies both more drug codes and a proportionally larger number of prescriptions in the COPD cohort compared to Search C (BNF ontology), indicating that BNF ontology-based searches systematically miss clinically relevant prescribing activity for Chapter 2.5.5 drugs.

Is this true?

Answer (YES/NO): NO